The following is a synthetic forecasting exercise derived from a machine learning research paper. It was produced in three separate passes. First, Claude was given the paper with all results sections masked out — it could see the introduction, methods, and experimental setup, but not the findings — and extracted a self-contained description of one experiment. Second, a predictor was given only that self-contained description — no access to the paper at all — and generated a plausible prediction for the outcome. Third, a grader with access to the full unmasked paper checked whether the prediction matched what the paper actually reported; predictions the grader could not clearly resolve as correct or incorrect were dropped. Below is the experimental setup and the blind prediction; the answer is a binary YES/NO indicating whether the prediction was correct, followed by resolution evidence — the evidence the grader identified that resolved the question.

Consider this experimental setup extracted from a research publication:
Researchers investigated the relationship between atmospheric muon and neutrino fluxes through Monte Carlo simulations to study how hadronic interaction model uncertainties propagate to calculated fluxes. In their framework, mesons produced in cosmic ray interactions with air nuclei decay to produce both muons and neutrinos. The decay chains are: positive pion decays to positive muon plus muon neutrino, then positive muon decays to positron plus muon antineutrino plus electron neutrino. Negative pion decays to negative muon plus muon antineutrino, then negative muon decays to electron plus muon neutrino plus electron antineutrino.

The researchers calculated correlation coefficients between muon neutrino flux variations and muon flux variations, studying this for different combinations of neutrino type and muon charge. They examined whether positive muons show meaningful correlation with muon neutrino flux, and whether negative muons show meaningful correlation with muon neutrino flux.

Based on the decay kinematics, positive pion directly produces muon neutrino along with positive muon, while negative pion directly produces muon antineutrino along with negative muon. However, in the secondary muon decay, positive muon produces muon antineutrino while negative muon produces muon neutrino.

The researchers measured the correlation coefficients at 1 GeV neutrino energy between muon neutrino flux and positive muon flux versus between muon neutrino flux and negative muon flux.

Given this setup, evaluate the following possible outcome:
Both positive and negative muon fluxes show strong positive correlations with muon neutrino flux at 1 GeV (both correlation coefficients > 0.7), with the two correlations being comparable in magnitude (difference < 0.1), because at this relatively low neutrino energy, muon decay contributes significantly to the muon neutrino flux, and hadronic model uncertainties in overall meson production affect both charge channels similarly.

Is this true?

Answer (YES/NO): NO